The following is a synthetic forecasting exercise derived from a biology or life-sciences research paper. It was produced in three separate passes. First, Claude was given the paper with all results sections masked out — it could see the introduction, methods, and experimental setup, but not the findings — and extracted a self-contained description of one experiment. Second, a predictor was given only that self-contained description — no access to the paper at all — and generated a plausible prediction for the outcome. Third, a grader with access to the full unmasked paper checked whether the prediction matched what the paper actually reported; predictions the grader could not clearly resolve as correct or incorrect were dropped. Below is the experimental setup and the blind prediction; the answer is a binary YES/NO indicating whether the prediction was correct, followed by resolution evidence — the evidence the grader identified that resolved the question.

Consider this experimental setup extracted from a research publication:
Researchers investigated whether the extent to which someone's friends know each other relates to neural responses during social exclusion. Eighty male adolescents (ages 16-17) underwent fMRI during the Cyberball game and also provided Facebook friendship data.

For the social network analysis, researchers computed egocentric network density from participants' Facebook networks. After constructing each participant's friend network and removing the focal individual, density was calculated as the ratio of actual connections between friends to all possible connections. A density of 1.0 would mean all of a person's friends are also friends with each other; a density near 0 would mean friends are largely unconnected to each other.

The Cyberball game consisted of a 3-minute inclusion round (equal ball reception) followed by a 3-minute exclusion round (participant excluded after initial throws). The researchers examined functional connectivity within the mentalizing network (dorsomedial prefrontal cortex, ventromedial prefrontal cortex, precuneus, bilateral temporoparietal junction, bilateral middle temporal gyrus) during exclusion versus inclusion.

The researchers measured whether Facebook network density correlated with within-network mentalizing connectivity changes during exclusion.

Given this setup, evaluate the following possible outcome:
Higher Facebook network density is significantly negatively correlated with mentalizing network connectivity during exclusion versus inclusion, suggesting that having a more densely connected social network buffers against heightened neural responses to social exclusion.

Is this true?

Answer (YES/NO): NO